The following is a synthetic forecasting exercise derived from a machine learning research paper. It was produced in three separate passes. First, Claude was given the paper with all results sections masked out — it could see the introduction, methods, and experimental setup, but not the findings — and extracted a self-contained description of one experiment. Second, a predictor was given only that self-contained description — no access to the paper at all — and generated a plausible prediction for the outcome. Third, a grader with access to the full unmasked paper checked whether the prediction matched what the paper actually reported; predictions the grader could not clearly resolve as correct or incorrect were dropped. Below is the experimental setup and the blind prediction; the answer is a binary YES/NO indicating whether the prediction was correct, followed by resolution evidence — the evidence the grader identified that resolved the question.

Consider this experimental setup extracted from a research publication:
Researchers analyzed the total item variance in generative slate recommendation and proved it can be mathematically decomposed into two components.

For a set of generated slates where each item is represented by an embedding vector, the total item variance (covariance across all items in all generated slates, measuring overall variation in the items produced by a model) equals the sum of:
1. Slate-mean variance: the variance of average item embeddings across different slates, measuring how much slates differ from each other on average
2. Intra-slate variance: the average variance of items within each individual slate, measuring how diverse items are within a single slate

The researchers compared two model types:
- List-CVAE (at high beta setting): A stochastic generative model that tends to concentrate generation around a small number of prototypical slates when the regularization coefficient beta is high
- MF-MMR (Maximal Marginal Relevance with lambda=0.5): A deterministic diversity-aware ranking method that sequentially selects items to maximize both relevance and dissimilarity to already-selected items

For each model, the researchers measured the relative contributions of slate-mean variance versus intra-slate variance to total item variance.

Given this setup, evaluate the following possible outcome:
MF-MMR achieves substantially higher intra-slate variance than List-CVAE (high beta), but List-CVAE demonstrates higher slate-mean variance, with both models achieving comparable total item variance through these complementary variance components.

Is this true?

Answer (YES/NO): NO